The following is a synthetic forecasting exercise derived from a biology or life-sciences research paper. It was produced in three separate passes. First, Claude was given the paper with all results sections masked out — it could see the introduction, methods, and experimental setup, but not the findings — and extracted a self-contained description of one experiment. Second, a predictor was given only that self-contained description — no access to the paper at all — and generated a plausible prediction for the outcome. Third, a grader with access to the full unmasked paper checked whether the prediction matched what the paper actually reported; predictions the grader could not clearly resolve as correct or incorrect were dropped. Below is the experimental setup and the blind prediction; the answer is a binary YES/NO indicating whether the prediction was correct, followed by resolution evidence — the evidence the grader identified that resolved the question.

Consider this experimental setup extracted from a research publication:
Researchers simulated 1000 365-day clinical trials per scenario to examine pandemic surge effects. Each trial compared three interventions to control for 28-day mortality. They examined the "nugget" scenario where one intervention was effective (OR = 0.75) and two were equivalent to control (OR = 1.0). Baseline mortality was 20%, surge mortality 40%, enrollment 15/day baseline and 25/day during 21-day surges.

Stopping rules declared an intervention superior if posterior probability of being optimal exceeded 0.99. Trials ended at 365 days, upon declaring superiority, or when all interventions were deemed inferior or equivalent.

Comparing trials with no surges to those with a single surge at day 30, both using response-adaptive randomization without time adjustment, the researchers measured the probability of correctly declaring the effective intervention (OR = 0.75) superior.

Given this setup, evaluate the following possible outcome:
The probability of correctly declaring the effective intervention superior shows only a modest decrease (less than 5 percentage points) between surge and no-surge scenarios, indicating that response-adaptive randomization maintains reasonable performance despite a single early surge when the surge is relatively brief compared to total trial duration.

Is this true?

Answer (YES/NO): NO